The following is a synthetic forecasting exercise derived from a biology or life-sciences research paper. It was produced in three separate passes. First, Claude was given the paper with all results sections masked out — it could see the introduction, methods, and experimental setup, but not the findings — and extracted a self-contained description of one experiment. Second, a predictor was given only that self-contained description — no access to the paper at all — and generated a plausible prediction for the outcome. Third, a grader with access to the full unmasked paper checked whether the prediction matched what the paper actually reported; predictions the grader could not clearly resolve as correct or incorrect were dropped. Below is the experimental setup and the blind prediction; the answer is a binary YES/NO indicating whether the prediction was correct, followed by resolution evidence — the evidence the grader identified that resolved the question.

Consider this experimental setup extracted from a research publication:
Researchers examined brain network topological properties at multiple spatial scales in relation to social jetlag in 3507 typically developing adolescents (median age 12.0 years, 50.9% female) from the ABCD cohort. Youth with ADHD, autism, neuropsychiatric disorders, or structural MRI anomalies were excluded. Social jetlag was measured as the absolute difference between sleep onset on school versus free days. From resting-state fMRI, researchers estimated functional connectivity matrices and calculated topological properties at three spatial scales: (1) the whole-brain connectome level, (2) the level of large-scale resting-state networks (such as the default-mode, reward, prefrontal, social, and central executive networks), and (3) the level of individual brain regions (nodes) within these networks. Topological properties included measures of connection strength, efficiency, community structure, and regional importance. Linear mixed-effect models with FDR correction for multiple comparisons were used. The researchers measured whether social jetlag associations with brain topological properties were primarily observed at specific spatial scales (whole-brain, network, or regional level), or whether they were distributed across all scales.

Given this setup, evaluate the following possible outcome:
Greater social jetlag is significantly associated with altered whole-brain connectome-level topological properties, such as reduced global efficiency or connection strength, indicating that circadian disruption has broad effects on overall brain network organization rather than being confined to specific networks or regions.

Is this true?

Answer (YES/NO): NO